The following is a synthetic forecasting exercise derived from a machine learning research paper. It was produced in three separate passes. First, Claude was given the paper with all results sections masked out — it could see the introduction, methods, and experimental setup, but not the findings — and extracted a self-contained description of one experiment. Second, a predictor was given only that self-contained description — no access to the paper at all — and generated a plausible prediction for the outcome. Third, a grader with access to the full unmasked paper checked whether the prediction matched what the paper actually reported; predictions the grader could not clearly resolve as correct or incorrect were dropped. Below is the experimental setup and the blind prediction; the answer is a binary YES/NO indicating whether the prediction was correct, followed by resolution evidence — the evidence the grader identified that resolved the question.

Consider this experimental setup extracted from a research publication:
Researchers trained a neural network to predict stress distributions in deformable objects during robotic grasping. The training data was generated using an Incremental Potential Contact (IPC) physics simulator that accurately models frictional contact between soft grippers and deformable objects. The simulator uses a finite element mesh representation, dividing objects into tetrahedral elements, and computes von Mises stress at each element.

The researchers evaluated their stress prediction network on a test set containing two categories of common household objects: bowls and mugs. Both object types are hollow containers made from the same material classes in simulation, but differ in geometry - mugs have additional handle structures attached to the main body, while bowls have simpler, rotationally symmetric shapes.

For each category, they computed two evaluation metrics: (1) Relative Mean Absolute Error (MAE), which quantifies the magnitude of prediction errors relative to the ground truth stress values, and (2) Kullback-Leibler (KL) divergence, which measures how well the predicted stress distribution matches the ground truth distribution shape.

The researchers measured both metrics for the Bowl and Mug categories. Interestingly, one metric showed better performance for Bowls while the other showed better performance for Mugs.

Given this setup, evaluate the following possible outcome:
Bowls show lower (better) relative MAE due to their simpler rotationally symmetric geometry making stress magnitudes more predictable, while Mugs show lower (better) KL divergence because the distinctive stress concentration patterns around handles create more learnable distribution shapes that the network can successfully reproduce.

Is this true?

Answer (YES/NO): NO